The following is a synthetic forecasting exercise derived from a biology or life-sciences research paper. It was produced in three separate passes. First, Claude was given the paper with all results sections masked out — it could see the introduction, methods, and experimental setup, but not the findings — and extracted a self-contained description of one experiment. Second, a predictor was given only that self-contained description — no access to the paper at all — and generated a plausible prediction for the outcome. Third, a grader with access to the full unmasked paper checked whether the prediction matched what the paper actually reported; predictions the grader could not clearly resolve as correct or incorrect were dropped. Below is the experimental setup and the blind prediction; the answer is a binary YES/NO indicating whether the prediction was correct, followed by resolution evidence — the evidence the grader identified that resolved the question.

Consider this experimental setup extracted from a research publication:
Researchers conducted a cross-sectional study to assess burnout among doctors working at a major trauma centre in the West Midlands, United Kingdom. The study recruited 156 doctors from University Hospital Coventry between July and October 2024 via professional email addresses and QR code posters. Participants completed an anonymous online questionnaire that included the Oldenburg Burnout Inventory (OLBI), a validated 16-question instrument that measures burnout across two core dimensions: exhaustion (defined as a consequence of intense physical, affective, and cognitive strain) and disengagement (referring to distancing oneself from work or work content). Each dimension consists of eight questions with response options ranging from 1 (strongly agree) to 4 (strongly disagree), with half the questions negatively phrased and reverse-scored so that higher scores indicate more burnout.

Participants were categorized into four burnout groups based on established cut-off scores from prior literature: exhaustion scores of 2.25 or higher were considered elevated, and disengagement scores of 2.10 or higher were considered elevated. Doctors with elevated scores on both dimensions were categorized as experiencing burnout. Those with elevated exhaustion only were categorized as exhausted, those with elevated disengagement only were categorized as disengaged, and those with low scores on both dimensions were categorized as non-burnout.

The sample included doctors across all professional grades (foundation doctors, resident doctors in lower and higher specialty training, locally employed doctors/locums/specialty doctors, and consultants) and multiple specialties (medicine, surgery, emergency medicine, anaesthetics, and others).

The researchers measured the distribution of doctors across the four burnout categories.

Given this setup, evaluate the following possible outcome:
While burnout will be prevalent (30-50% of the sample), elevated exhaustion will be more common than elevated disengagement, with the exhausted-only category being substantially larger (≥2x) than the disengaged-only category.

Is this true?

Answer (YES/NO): NO